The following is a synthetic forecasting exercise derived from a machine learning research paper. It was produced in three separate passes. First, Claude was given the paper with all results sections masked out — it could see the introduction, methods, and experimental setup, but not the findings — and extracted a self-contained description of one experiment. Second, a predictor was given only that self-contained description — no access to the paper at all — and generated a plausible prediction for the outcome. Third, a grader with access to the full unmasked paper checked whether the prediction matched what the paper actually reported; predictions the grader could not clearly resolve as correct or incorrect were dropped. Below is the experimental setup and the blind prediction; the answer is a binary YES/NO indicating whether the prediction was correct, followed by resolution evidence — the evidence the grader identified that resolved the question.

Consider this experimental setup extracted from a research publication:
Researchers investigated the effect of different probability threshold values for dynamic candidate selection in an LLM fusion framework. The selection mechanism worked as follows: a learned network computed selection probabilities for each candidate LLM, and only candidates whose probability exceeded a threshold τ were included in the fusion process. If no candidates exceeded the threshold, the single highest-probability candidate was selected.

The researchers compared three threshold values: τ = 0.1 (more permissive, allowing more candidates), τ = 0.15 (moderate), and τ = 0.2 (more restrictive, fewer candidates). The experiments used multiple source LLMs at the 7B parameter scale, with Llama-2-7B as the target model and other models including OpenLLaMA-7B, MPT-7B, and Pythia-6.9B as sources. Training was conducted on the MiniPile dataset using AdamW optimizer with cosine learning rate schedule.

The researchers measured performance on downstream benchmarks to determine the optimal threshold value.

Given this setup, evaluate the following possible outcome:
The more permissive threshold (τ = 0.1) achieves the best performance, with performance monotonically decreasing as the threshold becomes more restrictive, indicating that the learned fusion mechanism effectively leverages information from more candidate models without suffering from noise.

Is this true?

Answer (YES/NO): NO